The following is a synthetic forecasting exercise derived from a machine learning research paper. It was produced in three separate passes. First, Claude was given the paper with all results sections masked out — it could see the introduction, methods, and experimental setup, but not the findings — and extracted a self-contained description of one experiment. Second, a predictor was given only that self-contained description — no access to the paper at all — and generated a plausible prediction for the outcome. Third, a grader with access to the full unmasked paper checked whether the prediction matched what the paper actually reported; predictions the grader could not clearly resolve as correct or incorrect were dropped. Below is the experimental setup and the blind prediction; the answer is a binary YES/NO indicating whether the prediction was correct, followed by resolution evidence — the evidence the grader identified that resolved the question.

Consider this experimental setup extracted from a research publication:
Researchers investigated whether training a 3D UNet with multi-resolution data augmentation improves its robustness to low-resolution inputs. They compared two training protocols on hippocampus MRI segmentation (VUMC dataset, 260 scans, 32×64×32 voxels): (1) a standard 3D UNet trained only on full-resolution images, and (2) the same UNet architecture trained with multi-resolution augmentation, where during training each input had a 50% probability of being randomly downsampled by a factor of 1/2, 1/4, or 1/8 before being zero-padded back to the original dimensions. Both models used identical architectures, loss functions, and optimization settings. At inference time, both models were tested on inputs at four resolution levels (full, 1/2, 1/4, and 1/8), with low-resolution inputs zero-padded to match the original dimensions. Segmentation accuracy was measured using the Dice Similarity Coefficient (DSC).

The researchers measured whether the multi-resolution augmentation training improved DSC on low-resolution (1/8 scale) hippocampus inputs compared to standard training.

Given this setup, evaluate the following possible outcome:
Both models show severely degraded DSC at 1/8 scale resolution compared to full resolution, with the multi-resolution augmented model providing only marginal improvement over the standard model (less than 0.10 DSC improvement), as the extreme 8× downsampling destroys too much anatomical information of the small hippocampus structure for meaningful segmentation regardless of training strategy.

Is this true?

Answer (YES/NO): YES